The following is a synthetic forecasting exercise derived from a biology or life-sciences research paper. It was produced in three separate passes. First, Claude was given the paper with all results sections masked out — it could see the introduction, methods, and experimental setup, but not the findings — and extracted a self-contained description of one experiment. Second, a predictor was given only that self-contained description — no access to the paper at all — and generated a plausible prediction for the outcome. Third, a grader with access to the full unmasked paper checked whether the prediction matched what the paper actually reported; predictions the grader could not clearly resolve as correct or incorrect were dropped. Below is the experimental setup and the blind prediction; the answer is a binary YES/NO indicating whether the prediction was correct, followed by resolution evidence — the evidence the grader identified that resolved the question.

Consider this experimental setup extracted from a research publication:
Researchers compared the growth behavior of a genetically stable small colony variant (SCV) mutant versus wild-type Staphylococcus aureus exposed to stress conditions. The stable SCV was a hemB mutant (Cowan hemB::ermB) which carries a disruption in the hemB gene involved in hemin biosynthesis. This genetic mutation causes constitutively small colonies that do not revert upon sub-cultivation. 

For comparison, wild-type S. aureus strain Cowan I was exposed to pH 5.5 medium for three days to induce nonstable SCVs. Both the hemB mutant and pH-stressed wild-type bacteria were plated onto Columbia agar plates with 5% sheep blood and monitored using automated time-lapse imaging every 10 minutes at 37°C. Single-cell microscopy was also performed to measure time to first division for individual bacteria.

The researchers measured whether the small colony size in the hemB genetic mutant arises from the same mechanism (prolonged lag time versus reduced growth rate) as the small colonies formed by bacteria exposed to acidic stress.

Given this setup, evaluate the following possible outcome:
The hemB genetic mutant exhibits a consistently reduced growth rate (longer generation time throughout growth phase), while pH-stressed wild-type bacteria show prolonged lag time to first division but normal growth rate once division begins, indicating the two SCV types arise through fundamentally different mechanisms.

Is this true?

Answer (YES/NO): YES